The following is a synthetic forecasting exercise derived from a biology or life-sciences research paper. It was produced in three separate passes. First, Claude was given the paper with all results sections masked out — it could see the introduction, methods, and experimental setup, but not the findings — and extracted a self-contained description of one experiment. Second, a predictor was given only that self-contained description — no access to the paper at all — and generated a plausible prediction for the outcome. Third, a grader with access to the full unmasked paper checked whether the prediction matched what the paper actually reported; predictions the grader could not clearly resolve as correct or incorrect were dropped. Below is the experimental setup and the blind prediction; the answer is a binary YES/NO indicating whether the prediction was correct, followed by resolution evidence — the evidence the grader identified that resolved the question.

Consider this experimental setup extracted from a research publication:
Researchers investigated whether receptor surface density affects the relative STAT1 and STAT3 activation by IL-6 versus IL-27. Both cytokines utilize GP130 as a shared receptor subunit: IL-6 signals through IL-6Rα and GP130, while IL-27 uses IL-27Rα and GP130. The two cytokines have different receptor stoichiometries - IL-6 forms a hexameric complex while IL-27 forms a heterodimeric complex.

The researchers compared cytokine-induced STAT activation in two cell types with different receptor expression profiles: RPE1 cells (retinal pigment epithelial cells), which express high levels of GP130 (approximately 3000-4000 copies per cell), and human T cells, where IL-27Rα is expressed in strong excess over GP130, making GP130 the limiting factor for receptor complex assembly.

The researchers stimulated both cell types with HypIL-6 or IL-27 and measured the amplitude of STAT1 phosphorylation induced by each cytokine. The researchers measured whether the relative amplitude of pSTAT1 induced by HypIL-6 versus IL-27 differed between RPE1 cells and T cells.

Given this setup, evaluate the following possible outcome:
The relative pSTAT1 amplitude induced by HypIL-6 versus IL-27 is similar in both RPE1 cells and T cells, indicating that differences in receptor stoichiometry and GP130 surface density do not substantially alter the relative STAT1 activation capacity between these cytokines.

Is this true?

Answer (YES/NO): NO